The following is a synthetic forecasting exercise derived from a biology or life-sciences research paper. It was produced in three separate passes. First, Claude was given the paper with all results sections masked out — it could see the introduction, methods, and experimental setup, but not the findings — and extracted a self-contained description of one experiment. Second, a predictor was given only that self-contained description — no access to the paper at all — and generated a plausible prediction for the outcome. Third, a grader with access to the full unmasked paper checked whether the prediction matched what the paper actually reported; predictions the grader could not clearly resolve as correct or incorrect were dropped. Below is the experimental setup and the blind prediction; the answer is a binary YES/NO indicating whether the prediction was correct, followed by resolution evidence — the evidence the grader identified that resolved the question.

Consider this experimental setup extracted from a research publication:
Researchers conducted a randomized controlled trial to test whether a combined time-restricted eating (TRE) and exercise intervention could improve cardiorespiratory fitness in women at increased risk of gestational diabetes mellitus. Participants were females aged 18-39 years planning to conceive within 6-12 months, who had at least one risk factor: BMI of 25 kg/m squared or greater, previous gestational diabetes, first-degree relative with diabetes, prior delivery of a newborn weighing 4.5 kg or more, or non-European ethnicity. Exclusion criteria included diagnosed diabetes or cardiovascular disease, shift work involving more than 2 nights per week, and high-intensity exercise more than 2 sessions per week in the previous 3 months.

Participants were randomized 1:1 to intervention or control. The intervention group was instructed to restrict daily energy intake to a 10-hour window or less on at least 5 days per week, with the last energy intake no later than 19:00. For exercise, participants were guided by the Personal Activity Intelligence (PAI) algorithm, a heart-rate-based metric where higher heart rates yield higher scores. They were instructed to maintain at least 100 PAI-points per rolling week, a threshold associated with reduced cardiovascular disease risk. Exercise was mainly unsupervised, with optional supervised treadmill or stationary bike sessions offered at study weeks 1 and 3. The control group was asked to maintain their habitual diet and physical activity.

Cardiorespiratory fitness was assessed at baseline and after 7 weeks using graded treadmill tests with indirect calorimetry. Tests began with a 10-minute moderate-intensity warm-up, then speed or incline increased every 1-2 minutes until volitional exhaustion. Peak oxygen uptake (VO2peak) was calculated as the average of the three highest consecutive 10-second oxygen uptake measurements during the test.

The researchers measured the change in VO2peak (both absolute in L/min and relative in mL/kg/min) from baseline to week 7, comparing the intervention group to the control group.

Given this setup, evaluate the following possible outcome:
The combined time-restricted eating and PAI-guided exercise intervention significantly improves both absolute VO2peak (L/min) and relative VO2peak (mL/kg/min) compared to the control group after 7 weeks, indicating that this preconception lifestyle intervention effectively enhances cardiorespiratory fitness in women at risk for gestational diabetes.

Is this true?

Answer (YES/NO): NO